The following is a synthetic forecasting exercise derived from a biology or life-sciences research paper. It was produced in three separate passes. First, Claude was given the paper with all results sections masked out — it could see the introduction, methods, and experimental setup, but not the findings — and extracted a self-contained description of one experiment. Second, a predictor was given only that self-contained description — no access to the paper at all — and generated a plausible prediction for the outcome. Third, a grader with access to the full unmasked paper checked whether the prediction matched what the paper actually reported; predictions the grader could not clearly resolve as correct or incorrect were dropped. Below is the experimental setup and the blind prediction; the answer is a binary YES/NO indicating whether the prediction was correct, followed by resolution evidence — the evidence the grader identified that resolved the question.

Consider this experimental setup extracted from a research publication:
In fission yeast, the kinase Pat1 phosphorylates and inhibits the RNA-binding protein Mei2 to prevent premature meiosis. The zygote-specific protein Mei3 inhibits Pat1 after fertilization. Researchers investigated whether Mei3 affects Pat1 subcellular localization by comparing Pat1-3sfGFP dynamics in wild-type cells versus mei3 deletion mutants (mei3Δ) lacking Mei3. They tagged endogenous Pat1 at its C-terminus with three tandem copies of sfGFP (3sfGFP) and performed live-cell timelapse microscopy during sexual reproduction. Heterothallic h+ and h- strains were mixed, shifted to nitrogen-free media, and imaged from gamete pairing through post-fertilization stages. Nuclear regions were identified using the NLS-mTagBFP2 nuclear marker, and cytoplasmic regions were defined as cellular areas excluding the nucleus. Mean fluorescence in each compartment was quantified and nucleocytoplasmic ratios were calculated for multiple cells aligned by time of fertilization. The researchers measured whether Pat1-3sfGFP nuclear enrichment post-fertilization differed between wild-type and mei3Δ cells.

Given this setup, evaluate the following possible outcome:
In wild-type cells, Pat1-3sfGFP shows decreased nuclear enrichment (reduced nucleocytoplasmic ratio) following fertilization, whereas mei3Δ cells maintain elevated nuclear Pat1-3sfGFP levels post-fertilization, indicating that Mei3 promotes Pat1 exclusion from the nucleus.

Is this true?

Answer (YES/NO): NO